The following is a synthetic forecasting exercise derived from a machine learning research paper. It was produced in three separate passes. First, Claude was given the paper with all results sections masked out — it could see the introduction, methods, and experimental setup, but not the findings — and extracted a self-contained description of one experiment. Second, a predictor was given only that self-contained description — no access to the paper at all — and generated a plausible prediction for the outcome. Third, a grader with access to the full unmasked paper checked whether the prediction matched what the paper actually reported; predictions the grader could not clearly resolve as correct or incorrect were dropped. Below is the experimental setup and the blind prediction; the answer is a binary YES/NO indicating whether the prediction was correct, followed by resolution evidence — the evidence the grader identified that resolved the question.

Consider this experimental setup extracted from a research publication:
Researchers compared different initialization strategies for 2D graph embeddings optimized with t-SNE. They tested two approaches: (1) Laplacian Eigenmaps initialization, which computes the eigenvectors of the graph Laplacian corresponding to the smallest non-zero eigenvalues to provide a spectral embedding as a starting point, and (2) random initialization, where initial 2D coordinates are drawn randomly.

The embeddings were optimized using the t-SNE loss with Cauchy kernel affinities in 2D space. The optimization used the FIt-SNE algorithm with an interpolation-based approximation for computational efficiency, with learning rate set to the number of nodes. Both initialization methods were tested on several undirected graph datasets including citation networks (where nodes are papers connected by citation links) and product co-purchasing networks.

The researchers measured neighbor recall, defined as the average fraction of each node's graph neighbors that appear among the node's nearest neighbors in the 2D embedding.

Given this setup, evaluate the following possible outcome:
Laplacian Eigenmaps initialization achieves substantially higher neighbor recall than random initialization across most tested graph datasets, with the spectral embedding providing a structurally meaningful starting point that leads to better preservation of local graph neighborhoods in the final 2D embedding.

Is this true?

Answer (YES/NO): NO